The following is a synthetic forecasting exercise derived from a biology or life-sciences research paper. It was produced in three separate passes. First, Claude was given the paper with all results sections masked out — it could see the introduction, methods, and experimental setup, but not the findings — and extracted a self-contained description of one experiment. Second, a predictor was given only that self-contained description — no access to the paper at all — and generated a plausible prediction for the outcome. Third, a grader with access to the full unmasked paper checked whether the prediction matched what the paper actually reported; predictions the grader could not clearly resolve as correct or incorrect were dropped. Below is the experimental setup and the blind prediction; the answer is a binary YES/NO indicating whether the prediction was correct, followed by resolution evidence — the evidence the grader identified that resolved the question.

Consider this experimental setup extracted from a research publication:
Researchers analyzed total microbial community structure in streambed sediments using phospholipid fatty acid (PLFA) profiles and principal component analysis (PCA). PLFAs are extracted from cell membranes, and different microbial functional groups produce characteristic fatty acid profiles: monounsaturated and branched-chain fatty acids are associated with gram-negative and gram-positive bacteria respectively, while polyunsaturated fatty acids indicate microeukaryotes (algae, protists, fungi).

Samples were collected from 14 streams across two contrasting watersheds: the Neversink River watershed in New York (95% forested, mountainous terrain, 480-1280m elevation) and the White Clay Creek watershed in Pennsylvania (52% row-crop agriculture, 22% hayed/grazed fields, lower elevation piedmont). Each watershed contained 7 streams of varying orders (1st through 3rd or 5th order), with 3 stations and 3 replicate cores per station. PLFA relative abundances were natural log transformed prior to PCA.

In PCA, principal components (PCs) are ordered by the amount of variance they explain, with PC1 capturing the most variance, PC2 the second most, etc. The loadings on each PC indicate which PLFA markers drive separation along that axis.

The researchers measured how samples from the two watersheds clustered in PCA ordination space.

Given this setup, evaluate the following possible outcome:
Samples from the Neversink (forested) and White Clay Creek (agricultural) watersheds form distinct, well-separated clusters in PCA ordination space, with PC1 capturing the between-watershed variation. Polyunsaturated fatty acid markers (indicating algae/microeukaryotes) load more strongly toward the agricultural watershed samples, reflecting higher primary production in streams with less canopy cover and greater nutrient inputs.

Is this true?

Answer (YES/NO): NO